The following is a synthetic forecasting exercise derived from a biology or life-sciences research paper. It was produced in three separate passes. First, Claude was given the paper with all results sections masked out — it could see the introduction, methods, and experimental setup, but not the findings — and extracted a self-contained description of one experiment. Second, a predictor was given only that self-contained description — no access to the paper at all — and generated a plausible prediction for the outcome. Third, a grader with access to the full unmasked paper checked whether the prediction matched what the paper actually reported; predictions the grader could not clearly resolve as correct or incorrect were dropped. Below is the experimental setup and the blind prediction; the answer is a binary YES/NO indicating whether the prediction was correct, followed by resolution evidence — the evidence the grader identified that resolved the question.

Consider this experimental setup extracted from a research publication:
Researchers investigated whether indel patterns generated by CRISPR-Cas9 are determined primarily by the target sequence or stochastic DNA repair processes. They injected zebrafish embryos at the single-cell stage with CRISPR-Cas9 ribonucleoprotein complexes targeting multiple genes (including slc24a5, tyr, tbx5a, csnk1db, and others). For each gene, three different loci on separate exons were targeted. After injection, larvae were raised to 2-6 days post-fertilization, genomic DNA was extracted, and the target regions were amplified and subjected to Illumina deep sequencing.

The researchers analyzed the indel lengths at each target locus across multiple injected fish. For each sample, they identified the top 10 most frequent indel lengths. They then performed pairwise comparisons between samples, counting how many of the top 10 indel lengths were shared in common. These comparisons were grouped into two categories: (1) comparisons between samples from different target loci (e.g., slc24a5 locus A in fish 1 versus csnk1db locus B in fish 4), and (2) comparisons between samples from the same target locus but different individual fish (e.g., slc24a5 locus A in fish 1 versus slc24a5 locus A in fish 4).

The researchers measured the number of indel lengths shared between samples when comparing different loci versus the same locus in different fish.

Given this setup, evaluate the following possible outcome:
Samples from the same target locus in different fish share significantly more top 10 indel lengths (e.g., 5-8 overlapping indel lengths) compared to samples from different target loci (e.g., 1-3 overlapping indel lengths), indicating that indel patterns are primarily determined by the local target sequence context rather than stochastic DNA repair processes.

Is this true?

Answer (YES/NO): NO